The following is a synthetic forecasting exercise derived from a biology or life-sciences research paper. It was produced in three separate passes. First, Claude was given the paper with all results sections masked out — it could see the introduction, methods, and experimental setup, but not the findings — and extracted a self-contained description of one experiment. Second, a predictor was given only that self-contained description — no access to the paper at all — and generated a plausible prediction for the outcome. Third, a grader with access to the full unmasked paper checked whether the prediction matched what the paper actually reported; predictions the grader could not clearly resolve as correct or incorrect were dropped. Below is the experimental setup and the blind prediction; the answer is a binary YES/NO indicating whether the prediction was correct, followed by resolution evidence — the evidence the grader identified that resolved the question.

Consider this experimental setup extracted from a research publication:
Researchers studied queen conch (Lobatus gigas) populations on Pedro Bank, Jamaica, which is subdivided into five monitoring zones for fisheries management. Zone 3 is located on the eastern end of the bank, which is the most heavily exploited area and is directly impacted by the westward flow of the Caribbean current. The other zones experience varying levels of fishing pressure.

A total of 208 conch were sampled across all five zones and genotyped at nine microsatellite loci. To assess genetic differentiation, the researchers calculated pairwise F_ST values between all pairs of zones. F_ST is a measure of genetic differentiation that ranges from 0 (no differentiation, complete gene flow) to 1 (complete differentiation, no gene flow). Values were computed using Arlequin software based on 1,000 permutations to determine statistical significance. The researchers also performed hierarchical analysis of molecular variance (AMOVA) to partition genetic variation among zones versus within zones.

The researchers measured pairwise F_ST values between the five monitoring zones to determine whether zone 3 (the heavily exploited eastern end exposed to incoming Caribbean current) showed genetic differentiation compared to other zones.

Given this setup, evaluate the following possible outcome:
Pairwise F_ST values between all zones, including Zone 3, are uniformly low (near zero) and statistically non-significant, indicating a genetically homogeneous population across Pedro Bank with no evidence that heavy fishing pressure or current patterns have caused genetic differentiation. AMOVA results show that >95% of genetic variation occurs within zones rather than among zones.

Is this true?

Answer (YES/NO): NO